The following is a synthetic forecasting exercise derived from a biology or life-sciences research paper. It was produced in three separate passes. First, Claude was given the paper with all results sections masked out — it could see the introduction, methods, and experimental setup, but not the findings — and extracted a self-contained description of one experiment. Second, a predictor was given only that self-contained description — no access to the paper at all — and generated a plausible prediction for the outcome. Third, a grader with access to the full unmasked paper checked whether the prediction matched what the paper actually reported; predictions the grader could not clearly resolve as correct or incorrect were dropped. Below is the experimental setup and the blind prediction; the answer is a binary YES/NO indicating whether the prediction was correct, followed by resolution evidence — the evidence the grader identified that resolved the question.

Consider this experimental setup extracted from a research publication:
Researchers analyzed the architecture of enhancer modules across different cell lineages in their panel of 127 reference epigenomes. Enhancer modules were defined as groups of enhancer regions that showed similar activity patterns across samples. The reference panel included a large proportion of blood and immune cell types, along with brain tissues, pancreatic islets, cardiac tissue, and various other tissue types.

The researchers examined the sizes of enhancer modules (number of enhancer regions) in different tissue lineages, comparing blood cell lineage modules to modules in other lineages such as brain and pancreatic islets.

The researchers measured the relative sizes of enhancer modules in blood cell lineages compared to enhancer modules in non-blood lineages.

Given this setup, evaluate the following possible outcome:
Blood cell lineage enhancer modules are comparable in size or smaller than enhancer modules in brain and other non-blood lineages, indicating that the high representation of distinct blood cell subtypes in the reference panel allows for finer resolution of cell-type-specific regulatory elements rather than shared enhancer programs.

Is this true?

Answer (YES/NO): NO